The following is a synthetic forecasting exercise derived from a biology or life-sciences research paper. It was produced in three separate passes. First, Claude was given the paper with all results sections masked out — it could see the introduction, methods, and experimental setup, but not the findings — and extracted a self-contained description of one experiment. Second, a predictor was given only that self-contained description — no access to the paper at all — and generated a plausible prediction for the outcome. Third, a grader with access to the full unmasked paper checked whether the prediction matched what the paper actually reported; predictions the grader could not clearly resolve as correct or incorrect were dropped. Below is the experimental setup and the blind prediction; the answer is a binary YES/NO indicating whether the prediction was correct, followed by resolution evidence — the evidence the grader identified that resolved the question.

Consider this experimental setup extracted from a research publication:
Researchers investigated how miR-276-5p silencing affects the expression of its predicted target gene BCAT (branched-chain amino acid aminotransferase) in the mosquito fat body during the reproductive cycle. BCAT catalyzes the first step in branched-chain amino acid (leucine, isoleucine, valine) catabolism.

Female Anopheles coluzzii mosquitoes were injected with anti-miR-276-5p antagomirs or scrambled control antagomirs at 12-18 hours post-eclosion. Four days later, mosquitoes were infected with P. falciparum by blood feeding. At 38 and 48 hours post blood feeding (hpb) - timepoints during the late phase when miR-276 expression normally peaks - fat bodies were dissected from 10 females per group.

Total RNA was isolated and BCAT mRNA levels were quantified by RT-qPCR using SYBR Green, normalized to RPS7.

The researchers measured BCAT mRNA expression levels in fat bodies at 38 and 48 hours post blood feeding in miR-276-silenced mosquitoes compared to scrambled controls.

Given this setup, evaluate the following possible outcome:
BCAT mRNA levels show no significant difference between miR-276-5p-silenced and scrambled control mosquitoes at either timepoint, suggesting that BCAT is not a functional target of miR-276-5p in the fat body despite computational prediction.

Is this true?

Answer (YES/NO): NO